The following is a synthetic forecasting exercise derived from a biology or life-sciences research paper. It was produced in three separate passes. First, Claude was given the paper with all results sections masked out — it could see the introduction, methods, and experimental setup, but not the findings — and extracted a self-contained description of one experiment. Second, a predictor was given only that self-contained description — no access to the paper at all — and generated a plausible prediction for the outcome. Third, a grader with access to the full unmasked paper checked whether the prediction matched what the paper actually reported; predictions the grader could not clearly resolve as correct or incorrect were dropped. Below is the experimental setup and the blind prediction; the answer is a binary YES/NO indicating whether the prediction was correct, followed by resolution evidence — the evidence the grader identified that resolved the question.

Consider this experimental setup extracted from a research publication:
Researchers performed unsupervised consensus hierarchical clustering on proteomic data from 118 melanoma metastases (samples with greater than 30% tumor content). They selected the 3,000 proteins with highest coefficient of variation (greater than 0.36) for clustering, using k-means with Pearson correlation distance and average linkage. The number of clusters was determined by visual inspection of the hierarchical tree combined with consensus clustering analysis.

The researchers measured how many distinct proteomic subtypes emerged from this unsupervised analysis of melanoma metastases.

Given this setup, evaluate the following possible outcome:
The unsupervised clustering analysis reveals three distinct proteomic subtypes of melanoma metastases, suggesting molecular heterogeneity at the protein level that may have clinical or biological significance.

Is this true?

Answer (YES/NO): NO